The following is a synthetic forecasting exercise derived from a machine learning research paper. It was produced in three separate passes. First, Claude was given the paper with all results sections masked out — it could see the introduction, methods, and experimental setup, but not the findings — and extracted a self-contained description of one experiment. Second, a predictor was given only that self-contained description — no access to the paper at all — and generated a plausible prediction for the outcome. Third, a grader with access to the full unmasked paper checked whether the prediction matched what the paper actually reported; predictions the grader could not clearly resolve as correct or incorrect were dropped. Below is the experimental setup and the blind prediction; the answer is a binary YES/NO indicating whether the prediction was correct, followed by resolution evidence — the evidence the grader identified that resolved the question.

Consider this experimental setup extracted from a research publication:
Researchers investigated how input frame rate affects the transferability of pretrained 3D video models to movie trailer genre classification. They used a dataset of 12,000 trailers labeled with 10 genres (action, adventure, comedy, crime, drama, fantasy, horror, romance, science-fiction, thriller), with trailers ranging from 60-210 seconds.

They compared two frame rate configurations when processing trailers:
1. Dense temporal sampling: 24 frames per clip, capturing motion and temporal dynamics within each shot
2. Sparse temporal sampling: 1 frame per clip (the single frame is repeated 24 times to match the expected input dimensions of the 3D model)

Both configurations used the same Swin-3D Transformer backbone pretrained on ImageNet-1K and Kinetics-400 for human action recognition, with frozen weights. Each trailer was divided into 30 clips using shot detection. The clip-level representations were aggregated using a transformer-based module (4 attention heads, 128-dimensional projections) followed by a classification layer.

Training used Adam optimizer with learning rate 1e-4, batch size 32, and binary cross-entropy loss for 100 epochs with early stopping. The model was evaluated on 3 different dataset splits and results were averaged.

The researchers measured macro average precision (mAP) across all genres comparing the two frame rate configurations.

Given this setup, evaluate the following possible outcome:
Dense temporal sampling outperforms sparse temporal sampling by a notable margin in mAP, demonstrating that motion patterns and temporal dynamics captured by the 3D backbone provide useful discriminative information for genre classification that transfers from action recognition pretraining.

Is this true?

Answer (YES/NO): YES